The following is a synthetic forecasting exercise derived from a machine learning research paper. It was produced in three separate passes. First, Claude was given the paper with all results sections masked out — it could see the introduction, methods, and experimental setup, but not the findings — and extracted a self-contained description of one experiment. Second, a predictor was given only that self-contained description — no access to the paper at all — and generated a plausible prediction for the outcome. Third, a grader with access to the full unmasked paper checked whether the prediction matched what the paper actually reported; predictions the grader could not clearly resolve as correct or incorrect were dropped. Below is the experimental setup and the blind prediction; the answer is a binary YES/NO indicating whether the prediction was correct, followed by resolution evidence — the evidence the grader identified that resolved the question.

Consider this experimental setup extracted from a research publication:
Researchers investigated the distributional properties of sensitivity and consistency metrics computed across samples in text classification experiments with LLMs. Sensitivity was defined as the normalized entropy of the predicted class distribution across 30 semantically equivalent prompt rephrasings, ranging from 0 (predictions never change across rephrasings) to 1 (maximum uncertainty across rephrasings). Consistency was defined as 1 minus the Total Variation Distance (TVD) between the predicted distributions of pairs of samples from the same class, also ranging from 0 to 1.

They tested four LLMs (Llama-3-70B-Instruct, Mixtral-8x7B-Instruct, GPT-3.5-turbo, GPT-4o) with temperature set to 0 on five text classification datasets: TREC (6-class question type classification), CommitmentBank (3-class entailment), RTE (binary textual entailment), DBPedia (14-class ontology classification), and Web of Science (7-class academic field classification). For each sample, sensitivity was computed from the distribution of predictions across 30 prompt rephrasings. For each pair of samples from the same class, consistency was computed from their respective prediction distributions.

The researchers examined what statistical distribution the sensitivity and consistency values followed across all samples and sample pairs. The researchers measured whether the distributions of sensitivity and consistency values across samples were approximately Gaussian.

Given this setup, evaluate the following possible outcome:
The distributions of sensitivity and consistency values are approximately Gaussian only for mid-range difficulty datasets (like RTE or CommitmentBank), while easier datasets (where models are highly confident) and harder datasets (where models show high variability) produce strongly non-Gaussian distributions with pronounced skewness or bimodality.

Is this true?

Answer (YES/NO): NO